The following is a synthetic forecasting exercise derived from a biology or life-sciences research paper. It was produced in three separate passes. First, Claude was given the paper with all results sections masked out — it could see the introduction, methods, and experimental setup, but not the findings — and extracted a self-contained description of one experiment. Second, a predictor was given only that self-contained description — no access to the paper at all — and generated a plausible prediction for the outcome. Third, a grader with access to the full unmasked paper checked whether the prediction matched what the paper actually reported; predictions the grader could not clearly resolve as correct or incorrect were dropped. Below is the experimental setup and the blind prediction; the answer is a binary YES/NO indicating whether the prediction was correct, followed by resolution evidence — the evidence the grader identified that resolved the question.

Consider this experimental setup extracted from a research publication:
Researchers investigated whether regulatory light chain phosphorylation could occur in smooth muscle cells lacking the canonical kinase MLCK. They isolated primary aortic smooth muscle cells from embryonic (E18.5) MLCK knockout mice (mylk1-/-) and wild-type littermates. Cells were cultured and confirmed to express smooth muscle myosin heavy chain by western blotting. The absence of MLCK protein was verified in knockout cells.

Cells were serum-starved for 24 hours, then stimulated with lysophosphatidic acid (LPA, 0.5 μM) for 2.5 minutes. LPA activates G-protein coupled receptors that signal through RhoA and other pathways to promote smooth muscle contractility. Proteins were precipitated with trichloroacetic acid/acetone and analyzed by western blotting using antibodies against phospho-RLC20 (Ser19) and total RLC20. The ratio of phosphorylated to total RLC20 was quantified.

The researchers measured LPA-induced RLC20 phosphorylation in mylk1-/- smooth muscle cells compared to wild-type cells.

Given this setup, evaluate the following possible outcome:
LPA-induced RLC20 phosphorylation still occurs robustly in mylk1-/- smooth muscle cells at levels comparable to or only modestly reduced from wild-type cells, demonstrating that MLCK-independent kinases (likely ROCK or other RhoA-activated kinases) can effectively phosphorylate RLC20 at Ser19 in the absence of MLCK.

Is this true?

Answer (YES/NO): NO